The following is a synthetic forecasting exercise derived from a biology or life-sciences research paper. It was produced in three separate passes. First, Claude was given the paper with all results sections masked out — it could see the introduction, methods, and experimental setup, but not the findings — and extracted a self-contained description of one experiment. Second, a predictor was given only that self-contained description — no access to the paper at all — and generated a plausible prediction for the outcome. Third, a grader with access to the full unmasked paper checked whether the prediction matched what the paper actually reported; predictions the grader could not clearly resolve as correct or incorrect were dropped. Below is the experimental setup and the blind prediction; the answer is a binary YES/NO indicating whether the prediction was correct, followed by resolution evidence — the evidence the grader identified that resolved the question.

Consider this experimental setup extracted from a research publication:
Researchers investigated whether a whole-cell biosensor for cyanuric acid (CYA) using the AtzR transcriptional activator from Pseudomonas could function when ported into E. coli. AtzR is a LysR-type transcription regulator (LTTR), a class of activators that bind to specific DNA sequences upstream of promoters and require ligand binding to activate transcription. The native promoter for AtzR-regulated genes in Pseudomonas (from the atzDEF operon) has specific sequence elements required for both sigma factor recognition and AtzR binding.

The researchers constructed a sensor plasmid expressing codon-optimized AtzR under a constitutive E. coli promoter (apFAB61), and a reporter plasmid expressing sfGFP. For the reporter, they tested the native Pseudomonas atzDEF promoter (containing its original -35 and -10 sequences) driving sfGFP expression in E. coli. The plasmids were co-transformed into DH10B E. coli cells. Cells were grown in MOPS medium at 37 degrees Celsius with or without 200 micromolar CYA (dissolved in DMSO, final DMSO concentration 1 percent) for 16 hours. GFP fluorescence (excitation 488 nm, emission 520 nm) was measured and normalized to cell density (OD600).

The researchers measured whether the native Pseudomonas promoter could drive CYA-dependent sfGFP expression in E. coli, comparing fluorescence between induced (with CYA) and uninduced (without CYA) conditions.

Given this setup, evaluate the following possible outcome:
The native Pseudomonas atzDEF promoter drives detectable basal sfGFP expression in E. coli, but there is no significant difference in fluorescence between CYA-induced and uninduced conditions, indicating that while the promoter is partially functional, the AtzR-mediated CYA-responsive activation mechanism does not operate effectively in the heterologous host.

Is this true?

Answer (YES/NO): NO